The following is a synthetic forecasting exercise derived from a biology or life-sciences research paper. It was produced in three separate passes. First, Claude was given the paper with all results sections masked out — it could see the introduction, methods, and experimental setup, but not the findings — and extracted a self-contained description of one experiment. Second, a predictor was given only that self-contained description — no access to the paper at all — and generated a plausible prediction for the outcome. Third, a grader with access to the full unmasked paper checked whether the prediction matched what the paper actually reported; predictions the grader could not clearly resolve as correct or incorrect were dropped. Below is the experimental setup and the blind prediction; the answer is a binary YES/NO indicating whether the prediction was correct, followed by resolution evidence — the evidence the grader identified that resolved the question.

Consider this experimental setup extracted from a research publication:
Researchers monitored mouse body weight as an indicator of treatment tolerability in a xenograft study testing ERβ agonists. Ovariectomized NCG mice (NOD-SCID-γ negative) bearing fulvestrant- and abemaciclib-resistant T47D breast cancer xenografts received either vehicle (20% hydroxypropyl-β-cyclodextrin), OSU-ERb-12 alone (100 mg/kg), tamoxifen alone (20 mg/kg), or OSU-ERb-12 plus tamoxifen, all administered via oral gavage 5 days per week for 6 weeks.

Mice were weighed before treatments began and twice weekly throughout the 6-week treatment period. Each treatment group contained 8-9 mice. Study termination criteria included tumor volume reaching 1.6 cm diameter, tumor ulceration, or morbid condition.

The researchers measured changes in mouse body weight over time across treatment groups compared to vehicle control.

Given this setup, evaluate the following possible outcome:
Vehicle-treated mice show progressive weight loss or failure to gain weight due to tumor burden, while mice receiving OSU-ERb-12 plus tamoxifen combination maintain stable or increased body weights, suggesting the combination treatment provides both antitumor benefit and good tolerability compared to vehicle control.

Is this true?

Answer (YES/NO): NO